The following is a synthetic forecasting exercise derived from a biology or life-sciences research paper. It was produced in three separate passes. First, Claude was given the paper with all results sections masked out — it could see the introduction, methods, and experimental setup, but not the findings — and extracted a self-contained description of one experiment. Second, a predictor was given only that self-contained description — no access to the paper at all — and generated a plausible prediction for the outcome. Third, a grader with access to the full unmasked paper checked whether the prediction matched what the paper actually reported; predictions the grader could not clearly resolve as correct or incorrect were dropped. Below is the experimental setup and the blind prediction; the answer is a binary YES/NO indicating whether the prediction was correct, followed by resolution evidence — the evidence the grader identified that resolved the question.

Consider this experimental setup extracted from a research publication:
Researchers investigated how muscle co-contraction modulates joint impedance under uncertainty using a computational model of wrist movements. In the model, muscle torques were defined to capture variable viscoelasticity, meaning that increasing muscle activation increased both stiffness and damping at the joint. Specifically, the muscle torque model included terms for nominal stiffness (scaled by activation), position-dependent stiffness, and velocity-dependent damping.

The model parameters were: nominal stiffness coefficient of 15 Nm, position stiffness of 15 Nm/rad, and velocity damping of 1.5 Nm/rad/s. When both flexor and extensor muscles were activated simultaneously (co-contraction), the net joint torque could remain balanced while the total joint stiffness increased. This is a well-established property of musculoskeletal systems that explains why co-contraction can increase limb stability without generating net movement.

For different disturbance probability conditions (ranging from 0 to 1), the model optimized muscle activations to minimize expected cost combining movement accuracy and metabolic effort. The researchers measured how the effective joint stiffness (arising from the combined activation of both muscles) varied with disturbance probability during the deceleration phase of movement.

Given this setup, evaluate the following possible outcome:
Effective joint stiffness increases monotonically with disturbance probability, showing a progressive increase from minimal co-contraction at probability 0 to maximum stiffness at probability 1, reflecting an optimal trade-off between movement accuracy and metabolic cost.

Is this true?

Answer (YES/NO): NO